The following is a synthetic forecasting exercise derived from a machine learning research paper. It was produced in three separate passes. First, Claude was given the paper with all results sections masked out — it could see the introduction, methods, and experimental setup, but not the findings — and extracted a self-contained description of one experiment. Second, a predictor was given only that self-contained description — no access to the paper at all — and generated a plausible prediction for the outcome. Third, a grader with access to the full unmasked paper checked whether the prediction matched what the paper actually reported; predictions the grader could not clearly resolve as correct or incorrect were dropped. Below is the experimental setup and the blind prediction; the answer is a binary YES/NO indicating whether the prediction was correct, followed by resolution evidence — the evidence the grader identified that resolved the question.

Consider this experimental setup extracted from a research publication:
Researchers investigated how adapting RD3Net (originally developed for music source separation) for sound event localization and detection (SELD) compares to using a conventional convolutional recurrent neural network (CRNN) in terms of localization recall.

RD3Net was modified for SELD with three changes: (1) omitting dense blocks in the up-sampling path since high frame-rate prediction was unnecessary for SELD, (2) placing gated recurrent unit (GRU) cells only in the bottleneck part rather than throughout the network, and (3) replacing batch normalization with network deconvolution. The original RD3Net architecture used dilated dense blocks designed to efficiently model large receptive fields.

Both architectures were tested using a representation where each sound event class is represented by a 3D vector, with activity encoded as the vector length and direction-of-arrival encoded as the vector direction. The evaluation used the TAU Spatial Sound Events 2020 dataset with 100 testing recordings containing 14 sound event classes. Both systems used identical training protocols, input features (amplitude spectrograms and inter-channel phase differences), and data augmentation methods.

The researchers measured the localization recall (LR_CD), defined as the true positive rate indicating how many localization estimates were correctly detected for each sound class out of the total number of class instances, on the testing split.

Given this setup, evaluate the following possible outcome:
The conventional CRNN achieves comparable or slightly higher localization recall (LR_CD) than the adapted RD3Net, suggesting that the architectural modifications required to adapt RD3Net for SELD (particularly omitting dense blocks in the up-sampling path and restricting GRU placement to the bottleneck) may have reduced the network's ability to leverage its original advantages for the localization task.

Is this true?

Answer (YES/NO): NO